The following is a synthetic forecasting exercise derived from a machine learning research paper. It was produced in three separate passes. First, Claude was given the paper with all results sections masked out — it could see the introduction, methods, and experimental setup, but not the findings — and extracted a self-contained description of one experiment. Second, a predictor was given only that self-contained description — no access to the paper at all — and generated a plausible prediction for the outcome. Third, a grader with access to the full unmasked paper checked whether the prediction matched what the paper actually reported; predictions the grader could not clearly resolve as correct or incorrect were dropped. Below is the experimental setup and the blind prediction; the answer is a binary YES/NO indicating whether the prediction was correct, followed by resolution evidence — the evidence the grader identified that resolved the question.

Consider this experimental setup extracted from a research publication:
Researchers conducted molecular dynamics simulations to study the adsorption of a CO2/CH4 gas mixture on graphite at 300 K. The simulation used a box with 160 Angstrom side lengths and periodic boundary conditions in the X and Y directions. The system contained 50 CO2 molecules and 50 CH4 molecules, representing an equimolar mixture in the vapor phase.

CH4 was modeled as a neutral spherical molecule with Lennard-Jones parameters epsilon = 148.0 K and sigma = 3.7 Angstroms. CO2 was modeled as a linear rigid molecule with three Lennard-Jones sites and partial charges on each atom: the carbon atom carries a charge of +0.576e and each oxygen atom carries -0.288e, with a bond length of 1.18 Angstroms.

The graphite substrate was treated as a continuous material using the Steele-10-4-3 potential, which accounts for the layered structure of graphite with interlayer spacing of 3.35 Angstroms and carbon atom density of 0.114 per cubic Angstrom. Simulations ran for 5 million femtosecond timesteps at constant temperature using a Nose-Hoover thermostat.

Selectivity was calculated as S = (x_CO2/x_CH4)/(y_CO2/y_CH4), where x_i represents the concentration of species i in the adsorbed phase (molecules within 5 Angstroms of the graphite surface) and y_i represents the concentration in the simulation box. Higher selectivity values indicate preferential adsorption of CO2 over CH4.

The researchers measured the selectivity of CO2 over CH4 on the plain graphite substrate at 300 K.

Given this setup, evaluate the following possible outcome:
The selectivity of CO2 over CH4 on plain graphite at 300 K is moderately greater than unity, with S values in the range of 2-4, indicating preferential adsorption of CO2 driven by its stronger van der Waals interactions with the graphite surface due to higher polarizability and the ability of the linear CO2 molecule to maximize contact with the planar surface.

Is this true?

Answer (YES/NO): NO